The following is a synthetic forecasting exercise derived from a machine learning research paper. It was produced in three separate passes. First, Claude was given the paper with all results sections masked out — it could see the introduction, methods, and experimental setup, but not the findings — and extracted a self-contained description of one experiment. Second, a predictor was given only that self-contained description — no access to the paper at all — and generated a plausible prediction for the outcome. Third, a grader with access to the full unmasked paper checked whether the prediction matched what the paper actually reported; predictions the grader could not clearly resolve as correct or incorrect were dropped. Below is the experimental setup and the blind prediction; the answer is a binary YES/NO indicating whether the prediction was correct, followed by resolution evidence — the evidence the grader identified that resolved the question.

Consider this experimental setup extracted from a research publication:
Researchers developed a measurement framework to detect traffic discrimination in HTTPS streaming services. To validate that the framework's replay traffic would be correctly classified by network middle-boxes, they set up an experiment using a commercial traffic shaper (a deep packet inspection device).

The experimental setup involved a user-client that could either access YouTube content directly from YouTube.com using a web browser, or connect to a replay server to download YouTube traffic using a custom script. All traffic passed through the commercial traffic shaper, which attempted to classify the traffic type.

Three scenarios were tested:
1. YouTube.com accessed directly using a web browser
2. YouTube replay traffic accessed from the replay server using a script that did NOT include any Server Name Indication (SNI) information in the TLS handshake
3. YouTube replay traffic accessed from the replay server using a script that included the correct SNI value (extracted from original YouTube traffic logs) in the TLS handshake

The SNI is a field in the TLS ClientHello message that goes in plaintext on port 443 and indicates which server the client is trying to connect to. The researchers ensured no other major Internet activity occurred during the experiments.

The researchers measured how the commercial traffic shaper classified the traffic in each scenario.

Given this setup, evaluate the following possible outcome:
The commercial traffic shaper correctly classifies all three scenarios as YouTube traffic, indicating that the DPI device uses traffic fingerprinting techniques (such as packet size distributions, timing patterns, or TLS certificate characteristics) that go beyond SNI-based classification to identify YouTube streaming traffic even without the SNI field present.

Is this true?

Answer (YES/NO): NO